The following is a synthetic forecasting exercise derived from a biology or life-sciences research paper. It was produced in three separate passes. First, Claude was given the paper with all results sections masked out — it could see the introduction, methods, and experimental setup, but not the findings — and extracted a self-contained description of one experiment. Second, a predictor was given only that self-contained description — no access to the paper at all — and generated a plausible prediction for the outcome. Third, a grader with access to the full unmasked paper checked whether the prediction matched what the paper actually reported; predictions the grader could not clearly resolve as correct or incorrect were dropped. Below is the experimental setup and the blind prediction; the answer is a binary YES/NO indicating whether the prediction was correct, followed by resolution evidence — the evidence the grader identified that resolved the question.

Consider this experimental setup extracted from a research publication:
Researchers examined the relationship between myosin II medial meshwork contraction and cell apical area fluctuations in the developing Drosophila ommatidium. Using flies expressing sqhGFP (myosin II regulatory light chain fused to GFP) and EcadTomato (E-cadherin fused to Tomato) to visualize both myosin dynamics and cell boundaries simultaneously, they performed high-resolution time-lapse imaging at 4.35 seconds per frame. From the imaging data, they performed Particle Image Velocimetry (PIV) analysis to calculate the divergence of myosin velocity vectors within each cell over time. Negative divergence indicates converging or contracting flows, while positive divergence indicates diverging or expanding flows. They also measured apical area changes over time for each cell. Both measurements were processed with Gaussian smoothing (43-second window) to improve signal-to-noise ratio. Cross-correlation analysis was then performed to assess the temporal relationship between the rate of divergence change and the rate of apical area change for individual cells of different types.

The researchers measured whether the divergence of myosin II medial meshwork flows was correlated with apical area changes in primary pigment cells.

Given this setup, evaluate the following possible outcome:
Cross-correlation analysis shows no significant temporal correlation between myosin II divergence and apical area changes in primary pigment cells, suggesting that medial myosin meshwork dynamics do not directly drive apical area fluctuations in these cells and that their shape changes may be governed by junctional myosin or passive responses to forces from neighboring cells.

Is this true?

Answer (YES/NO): NO